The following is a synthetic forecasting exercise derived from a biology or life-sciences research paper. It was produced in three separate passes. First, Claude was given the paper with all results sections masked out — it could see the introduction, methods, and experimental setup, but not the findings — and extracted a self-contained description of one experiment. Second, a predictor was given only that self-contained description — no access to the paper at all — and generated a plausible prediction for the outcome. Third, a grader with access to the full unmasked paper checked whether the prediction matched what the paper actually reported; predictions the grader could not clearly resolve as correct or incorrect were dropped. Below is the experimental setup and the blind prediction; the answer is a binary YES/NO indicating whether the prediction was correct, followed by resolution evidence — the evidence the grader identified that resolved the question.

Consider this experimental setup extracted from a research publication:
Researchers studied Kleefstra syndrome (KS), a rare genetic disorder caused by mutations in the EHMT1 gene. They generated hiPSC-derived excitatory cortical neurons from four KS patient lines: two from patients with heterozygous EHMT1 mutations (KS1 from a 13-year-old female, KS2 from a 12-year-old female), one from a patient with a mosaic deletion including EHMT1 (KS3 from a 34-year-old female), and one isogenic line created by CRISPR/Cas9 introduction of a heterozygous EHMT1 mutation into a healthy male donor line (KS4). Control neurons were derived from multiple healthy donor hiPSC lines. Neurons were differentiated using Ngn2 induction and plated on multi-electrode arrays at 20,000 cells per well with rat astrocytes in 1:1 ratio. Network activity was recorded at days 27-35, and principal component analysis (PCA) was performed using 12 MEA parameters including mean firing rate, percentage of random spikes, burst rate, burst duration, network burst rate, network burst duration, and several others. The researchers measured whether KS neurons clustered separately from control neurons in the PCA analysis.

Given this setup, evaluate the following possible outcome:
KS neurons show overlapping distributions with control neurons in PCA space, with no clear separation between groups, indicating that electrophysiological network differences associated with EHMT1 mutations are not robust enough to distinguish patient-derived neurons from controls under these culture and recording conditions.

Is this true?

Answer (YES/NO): NO